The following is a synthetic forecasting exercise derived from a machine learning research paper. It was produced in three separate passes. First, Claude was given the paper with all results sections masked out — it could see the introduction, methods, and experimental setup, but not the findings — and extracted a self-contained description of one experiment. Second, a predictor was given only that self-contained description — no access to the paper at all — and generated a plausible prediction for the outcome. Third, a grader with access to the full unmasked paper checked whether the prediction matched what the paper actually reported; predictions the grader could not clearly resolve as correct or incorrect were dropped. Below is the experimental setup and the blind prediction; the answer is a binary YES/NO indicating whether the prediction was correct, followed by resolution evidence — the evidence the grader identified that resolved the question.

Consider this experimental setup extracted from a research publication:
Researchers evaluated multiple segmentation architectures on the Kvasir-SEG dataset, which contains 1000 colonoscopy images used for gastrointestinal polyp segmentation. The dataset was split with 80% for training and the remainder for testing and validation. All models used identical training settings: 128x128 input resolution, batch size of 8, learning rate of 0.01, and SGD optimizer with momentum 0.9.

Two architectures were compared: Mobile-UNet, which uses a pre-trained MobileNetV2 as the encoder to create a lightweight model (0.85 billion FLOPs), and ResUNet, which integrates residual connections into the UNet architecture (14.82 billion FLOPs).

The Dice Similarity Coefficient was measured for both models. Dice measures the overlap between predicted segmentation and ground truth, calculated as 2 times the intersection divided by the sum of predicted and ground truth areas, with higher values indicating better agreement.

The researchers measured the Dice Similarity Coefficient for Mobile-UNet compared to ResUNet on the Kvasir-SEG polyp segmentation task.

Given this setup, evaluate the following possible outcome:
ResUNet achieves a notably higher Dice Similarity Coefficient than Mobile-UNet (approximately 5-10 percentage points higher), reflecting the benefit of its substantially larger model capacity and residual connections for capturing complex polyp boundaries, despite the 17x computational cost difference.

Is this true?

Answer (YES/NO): NO